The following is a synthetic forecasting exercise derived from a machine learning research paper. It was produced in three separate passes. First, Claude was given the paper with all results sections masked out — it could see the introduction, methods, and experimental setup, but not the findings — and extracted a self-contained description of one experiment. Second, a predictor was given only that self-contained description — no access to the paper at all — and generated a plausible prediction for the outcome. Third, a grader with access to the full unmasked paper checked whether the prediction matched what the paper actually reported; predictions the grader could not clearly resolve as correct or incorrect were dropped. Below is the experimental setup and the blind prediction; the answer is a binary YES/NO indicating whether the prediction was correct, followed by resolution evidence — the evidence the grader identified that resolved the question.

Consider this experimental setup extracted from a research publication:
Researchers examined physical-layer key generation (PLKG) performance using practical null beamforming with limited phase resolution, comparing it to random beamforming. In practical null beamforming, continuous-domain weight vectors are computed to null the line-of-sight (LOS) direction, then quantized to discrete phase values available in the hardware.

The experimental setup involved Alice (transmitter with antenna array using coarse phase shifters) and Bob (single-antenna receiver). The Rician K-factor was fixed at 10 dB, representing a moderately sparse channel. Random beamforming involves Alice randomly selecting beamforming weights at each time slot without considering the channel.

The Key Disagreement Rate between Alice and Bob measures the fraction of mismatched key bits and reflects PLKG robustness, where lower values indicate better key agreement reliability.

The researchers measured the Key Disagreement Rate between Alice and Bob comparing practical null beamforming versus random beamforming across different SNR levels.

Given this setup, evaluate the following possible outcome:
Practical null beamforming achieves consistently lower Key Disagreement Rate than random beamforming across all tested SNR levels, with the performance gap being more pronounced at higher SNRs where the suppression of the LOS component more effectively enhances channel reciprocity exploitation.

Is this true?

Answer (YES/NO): NO